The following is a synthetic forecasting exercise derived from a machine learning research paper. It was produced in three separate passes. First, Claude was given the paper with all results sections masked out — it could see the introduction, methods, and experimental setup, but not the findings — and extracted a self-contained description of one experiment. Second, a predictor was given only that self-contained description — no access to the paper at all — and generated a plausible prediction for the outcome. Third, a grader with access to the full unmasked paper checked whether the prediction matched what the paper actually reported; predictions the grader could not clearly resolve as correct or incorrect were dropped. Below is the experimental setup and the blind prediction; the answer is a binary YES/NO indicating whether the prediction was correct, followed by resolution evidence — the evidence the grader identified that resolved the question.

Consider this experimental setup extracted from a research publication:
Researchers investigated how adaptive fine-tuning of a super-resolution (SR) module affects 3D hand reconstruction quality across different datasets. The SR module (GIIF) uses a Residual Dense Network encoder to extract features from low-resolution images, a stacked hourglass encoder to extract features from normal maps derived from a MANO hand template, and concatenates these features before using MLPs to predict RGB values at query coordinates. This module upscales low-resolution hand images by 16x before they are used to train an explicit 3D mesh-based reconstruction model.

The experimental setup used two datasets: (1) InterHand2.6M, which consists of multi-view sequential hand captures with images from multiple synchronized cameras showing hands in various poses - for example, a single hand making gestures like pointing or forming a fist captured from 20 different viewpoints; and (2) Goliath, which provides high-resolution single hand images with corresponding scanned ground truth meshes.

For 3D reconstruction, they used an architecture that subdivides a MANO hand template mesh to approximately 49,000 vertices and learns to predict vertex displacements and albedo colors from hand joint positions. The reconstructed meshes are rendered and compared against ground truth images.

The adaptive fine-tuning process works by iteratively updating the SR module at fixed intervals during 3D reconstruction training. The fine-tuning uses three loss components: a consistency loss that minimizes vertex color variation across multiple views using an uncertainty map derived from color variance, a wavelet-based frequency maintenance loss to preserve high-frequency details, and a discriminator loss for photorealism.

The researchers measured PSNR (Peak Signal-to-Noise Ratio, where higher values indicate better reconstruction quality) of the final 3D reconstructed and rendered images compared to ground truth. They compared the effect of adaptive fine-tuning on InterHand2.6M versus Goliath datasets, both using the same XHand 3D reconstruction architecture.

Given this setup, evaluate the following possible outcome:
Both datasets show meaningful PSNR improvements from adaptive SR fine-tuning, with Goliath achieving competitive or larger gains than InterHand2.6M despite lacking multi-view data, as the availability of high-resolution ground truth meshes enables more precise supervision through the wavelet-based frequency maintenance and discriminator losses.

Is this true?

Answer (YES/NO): NO